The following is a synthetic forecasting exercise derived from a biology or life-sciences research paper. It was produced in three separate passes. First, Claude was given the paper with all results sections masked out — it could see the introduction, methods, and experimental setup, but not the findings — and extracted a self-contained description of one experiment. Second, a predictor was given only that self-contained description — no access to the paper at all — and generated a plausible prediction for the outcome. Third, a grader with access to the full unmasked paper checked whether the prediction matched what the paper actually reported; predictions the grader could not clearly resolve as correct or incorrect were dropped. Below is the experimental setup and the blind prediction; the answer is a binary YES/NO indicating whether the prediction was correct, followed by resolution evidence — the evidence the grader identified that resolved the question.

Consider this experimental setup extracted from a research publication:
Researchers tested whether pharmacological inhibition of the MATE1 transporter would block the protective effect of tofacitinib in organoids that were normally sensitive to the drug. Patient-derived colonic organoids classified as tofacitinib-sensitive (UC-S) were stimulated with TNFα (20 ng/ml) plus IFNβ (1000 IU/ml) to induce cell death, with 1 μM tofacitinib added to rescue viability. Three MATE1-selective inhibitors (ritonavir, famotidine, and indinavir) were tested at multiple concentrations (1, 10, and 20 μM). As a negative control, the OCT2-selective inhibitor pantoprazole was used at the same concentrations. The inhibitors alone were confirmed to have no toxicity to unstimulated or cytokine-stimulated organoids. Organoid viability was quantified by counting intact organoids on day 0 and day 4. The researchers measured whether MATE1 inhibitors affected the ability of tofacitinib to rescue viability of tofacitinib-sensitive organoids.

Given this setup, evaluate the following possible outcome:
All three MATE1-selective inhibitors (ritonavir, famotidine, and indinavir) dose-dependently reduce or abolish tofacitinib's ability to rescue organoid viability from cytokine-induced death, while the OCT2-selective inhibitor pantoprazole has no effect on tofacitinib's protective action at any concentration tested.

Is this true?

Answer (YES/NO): YES